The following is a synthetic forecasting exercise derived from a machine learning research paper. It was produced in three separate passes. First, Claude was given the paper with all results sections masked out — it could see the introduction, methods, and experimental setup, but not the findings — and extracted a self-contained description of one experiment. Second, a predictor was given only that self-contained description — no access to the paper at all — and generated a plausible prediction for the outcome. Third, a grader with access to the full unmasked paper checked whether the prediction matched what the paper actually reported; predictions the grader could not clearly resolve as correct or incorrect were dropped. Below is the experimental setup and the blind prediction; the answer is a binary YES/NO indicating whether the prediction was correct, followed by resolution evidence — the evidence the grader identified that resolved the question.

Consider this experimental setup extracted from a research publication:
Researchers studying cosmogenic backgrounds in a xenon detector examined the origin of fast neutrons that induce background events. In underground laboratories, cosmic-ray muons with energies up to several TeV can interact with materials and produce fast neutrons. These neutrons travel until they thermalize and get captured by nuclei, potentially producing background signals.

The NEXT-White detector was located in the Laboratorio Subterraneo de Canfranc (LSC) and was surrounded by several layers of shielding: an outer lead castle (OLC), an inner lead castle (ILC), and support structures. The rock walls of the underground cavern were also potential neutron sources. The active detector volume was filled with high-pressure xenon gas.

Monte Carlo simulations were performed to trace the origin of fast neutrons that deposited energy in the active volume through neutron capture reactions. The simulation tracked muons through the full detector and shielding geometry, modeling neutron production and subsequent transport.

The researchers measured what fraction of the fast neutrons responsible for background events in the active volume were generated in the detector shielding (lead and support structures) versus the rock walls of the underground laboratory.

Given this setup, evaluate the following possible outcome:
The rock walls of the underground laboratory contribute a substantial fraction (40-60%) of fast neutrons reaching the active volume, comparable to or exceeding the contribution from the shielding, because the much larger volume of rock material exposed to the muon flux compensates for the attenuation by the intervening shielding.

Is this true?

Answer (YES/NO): NO